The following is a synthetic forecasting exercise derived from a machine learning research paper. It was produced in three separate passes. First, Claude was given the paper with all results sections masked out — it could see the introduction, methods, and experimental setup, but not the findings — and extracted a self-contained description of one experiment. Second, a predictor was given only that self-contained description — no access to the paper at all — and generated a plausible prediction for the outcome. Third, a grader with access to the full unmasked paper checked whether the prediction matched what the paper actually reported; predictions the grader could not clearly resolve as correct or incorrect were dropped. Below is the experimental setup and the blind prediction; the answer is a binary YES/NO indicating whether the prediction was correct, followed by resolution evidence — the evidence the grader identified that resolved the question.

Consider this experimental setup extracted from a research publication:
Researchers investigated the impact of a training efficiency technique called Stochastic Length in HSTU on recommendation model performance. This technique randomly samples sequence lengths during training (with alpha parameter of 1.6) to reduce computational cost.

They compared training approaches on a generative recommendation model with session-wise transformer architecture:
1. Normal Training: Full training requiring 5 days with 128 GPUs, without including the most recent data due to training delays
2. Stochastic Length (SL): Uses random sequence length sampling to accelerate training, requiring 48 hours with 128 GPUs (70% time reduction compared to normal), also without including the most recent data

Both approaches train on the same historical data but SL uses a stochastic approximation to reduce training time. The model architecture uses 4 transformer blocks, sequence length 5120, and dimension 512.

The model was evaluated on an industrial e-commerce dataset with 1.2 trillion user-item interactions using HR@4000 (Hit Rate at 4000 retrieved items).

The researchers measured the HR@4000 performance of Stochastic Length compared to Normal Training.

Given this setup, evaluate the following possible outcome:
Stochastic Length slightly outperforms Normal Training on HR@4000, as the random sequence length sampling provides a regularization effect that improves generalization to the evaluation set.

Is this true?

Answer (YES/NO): NO